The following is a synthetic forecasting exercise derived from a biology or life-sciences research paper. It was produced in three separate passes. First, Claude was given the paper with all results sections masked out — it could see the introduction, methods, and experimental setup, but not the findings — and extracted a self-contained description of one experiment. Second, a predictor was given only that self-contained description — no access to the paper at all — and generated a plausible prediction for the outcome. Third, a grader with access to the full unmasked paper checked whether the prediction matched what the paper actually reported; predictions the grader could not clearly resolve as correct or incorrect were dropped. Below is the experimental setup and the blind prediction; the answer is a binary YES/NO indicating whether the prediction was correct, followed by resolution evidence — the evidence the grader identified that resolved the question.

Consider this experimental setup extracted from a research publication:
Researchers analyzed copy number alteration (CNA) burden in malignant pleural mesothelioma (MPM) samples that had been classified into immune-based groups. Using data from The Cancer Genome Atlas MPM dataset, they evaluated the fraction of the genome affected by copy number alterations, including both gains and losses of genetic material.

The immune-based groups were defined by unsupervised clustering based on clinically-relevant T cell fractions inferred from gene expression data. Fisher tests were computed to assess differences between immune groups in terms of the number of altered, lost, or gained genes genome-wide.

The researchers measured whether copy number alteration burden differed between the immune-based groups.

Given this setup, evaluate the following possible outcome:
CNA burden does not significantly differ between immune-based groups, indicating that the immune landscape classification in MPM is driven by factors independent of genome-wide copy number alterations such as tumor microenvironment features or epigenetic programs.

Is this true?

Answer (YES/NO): YES